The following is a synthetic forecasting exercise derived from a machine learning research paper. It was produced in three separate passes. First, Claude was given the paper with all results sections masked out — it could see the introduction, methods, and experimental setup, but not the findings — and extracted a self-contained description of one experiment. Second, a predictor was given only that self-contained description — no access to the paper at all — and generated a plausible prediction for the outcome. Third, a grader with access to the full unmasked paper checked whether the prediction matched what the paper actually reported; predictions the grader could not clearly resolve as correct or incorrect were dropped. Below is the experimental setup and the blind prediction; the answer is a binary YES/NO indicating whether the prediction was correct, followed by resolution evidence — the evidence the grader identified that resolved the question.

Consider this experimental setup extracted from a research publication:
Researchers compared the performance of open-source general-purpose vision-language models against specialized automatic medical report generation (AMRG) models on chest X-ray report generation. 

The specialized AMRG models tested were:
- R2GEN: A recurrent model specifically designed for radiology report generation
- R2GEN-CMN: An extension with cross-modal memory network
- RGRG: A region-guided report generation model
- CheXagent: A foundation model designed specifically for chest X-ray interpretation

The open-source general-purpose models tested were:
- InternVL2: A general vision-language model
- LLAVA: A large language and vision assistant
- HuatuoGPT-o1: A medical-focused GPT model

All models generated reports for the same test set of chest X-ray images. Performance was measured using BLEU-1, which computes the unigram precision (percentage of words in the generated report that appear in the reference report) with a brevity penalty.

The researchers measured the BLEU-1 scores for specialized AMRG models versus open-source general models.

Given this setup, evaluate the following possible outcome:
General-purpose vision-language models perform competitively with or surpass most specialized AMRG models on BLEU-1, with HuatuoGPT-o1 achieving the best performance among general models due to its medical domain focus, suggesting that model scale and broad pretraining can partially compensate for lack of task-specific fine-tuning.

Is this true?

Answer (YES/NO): NO